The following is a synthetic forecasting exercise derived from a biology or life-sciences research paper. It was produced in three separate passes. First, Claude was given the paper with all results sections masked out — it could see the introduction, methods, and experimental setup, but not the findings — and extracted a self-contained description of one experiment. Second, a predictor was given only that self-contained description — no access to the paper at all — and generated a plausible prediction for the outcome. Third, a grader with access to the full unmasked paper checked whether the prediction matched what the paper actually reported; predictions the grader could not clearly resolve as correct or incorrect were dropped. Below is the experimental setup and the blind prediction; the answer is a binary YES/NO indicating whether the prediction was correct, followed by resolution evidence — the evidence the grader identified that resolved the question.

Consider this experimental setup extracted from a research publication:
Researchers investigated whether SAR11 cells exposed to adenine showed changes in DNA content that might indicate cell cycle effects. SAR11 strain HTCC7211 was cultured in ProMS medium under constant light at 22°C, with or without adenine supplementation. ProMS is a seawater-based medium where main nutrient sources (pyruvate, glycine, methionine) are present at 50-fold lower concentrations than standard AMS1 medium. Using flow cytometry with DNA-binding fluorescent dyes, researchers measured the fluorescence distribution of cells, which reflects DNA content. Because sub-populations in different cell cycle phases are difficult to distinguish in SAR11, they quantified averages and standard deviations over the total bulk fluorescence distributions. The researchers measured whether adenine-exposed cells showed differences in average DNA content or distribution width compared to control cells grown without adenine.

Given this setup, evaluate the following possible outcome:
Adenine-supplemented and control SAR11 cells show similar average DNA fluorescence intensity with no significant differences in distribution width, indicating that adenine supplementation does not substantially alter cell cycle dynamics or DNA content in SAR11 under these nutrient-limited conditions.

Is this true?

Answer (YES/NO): NO